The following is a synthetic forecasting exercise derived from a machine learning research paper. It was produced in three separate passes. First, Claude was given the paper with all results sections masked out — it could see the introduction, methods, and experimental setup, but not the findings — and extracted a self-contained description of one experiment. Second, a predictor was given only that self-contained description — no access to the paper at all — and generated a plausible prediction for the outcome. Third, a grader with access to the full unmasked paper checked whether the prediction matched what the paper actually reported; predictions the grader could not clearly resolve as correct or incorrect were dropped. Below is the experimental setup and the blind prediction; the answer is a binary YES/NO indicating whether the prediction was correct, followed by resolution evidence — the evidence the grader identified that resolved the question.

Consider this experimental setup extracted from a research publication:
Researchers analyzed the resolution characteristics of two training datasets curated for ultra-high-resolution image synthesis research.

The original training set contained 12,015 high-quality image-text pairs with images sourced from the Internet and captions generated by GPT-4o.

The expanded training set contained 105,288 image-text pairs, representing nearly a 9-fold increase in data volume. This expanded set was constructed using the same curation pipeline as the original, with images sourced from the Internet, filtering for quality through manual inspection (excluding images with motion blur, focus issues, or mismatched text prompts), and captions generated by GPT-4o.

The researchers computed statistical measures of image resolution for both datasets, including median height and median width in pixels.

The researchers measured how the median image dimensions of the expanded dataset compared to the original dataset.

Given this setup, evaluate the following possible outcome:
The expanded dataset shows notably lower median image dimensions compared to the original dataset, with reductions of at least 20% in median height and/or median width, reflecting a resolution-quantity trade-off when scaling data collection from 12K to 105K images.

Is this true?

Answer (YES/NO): NO